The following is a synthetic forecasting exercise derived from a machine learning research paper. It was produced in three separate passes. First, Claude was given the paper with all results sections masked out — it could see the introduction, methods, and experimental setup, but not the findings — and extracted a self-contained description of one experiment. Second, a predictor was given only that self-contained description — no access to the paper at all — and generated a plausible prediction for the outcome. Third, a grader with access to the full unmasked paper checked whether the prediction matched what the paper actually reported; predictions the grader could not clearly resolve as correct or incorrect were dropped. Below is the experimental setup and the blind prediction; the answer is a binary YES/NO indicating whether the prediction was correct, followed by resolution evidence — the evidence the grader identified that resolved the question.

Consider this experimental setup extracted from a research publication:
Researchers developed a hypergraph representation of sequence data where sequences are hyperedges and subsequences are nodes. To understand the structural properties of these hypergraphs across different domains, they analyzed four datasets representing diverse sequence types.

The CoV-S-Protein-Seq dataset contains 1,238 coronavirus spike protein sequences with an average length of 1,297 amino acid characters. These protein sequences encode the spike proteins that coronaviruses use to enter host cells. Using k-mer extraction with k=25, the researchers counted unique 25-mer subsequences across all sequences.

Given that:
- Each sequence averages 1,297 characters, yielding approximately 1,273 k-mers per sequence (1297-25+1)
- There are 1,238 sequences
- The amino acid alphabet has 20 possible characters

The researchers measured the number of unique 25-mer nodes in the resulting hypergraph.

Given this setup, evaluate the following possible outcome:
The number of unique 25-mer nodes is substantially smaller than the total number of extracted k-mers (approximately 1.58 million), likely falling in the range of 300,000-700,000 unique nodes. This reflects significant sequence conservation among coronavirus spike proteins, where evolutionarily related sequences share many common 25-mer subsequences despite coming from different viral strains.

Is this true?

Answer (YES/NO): NO